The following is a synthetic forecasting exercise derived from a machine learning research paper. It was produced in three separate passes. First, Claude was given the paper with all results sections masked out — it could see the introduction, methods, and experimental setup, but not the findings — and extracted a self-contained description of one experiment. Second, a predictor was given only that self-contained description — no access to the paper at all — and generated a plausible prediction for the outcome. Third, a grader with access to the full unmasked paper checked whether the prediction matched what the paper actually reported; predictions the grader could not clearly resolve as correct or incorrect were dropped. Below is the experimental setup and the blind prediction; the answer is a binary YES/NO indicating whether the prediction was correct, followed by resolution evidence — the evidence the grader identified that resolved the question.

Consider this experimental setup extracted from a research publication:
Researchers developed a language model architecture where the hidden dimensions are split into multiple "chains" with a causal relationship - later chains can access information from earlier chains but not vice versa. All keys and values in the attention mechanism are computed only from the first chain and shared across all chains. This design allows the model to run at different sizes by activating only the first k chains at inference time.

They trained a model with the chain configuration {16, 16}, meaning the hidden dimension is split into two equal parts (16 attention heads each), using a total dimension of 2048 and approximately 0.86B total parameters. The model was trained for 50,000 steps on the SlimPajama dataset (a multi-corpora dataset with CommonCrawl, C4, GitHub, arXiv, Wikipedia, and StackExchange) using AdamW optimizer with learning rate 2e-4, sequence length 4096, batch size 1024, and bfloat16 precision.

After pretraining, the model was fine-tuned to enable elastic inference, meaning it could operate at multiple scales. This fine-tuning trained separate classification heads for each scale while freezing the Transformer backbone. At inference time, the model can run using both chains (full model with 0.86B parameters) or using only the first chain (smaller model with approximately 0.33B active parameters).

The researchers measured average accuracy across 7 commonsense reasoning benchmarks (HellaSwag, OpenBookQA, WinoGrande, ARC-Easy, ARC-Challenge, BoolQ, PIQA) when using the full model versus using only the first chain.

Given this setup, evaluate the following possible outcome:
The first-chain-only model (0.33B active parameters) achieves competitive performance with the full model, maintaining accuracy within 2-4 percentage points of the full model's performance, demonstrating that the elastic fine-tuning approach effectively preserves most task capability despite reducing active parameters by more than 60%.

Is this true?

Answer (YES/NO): YES